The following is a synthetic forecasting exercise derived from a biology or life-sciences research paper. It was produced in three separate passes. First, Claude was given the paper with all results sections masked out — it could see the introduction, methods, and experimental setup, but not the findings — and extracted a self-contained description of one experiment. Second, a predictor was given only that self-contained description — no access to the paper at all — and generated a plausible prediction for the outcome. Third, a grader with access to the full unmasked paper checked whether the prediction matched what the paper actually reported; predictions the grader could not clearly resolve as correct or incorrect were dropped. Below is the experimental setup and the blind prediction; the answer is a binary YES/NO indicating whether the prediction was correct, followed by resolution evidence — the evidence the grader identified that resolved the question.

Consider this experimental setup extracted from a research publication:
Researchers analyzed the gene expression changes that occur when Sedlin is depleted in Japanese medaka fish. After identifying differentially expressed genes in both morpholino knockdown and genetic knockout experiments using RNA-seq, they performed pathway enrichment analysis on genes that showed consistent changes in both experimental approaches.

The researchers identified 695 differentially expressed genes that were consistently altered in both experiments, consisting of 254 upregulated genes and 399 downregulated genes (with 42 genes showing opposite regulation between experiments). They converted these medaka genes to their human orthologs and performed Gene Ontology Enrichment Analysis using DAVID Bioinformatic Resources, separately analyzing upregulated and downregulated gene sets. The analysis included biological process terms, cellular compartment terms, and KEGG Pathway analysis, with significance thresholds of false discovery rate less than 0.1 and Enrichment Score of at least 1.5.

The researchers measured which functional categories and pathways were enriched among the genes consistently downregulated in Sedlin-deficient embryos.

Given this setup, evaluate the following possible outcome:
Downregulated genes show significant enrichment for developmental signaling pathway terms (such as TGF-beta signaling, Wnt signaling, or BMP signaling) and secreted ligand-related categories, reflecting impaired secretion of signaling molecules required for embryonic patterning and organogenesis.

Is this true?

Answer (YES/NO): NO